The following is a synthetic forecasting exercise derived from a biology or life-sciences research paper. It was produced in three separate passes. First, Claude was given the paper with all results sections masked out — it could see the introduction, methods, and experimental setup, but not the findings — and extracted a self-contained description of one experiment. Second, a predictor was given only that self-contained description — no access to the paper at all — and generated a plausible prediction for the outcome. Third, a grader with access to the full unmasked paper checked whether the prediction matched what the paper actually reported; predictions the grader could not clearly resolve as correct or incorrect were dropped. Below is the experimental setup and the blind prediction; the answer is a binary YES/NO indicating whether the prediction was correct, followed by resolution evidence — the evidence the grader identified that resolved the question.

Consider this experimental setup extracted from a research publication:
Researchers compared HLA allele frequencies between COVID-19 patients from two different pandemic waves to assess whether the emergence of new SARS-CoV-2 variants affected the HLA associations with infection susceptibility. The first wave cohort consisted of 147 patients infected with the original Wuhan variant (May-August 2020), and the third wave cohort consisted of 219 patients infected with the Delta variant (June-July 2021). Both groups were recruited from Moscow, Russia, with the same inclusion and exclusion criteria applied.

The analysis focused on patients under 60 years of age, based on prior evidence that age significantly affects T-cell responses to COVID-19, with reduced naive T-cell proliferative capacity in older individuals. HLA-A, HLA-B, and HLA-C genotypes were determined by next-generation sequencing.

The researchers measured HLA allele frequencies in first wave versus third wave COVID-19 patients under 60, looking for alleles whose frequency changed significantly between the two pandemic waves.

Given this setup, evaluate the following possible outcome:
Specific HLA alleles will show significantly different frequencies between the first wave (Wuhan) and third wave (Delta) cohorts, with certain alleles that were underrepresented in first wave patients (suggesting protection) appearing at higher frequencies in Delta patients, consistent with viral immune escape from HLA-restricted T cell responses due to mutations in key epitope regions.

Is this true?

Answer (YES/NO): NO